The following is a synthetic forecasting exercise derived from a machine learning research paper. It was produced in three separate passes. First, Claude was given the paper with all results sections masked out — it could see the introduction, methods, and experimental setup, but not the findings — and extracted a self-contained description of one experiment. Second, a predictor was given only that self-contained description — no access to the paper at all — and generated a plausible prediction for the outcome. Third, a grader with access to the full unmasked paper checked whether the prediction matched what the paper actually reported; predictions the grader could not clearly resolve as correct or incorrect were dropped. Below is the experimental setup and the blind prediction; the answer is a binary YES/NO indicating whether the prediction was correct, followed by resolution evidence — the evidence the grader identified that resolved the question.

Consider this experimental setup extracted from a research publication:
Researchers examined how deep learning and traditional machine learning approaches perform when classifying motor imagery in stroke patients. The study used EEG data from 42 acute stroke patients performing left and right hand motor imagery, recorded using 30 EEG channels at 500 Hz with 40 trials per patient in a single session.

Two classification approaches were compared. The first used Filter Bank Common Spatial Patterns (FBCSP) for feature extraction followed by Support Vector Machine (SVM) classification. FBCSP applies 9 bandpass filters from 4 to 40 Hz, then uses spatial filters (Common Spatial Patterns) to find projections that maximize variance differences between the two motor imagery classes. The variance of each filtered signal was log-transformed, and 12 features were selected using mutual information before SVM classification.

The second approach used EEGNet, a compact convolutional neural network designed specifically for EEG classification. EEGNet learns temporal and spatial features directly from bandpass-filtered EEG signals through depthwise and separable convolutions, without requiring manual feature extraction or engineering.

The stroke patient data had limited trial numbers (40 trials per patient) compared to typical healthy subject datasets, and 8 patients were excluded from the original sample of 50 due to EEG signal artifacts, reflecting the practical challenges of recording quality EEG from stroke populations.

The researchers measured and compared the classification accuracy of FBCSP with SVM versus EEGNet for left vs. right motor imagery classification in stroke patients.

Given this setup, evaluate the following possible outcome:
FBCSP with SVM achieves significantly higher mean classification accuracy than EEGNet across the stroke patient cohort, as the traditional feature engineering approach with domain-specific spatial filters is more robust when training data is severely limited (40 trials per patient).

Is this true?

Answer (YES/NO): NO